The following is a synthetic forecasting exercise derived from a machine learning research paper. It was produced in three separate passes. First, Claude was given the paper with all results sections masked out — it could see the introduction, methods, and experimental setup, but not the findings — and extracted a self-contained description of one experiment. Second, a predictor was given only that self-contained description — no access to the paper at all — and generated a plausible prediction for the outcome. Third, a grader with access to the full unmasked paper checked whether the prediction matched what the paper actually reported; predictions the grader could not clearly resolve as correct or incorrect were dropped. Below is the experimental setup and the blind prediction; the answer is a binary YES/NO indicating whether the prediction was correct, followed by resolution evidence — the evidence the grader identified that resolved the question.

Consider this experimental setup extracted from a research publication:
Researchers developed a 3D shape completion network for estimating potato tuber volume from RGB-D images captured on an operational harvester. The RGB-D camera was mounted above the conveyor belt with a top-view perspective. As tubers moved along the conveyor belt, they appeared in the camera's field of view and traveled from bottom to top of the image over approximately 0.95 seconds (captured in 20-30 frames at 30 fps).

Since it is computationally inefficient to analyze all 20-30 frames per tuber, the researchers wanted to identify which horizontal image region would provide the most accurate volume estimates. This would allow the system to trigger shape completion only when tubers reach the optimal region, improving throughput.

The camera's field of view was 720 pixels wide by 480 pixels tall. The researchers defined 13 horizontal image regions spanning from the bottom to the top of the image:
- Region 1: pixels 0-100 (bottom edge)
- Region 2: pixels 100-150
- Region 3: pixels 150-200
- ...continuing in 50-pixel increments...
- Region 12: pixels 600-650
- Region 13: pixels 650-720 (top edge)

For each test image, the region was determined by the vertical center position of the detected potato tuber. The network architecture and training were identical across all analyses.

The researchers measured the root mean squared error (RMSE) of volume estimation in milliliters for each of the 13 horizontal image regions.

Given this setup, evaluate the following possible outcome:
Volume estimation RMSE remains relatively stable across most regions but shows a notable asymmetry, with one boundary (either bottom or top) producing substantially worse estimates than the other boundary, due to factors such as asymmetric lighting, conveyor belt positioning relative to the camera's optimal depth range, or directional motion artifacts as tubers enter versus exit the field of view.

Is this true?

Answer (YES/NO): NO